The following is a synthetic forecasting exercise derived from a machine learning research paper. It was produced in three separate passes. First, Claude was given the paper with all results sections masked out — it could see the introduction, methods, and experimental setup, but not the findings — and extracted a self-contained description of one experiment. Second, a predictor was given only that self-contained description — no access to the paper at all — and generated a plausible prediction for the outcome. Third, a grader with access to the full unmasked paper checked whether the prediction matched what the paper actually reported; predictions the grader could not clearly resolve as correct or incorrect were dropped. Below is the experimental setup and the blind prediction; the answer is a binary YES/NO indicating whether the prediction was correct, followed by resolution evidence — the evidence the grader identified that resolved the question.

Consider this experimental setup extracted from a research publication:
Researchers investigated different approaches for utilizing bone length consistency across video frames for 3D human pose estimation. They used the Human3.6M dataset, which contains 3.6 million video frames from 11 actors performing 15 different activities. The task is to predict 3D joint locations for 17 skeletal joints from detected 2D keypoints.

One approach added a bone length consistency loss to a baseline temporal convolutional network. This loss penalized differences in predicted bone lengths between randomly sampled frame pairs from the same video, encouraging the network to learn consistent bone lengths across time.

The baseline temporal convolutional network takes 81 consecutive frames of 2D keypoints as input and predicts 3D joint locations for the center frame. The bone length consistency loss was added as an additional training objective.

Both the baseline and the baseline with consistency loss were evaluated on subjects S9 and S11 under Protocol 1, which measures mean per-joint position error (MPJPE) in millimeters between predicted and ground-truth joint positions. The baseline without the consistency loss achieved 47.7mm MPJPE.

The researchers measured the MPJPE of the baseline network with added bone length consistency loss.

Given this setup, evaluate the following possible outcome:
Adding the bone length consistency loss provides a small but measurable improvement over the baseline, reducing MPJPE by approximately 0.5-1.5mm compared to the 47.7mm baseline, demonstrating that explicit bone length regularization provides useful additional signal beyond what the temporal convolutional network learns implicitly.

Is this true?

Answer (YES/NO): NO